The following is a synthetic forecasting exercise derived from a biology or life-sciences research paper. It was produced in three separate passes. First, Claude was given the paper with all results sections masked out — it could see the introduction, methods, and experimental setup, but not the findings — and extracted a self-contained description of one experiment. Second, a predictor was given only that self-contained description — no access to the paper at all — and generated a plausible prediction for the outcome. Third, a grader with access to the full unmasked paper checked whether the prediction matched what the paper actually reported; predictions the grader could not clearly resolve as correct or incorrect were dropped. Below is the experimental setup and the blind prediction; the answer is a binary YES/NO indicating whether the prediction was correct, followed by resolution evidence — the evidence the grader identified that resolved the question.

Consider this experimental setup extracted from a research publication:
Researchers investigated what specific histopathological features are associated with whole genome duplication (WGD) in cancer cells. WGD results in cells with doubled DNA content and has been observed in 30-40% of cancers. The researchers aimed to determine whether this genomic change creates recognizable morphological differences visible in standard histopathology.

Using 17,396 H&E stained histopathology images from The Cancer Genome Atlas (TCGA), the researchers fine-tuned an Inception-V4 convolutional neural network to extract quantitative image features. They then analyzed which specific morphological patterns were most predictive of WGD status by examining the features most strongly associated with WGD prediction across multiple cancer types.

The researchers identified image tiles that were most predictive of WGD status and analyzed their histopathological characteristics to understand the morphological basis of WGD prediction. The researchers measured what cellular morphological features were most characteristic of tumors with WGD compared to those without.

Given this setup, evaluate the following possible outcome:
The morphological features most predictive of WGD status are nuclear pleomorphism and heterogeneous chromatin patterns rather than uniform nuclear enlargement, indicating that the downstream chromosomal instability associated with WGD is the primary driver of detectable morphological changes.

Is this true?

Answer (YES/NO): NO